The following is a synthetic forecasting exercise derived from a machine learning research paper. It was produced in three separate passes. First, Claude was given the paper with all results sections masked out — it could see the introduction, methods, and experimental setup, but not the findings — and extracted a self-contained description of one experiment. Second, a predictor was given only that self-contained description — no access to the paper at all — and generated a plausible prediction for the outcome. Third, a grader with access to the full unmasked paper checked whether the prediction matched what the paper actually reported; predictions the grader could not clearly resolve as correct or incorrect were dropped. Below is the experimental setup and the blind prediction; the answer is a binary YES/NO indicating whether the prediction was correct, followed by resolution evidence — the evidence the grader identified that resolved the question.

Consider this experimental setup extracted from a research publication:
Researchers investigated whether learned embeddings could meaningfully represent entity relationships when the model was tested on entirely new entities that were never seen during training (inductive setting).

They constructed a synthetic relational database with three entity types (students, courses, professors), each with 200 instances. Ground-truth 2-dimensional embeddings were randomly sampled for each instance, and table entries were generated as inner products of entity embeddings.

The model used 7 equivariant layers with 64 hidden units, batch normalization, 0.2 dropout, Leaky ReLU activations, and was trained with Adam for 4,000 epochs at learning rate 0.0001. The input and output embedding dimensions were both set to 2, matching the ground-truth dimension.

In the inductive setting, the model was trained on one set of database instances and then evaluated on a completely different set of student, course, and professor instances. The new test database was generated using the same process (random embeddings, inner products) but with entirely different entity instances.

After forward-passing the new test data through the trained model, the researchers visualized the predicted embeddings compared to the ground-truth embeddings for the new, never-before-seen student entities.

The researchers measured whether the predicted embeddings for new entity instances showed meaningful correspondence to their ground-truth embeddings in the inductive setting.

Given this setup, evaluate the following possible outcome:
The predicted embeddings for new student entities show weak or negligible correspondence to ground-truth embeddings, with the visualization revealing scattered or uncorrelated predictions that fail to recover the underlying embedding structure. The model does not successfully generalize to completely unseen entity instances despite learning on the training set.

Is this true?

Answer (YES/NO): NO